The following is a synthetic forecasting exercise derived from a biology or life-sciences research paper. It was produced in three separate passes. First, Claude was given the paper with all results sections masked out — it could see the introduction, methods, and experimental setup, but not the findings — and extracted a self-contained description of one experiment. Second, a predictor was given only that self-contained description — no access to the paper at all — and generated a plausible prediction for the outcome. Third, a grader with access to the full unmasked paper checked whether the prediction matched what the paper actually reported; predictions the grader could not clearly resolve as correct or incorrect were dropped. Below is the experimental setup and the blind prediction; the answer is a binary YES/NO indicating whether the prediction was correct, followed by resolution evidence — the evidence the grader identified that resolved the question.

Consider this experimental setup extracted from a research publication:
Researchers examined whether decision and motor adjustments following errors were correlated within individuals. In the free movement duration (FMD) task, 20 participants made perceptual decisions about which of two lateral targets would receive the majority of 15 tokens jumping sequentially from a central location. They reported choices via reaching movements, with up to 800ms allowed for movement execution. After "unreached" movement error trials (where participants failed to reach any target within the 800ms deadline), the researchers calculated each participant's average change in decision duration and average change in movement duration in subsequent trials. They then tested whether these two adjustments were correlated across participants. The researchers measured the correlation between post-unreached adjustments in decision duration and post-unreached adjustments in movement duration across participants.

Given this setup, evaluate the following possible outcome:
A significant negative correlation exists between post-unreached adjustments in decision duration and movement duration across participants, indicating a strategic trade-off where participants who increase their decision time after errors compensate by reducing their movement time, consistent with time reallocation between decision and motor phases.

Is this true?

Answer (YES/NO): NO